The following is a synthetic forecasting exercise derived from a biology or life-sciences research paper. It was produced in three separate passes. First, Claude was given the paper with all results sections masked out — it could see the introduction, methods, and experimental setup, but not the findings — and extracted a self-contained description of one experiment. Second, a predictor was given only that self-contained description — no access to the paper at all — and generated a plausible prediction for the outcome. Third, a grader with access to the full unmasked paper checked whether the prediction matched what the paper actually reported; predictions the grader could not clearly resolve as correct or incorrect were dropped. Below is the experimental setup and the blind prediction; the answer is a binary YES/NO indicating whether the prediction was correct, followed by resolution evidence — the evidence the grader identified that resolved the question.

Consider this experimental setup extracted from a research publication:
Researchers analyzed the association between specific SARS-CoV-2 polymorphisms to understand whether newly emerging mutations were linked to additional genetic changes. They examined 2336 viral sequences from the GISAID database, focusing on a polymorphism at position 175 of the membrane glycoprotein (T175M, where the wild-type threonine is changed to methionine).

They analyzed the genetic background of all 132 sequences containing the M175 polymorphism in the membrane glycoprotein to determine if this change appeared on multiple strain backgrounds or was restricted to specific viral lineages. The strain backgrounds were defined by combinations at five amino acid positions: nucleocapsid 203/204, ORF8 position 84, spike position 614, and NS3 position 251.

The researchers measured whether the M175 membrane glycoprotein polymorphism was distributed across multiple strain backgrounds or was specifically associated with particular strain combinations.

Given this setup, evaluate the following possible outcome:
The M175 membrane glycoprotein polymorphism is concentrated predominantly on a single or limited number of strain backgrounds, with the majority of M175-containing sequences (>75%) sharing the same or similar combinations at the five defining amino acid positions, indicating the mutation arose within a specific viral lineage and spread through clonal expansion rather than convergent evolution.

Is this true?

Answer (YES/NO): YES